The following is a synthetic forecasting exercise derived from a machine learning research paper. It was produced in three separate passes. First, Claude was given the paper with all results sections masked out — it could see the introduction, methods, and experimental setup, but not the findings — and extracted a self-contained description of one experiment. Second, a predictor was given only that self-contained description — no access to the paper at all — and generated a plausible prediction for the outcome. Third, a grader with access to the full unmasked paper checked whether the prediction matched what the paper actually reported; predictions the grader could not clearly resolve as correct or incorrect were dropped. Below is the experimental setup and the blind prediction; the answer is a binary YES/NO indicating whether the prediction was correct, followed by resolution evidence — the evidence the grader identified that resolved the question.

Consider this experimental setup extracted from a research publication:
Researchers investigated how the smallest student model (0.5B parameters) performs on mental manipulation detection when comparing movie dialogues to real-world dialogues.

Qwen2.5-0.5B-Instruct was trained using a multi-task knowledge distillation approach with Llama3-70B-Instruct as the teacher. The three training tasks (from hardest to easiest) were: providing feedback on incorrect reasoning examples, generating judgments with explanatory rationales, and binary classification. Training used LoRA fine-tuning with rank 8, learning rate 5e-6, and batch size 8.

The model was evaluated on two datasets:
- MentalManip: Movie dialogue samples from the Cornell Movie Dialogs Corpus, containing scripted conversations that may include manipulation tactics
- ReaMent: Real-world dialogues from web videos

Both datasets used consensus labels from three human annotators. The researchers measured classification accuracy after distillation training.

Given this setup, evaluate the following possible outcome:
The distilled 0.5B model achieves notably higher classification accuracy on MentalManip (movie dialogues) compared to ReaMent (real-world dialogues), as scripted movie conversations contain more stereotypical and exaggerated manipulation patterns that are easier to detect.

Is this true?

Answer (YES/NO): YES